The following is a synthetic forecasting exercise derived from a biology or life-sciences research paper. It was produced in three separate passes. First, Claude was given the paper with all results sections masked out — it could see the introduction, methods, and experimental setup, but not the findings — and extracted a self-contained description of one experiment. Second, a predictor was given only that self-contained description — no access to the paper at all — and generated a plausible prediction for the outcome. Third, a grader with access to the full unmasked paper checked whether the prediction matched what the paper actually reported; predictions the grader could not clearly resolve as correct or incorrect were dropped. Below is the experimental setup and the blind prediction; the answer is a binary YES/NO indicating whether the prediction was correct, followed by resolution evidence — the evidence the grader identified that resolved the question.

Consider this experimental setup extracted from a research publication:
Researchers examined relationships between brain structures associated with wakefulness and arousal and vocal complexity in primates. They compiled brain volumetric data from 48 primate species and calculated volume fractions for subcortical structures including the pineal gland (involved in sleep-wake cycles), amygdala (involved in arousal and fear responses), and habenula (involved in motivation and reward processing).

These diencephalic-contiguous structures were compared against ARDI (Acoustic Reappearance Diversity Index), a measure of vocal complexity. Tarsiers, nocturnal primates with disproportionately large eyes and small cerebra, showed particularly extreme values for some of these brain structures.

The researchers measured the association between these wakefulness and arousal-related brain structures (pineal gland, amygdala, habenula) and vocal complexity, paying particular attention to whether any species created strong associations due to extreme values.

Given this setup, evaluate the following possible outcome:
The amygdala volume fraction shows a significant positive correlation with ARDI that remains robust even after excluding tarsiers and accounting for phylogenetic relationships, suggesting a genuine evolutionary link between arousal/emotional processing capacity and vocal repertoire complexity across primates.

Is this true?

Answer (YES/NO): NO